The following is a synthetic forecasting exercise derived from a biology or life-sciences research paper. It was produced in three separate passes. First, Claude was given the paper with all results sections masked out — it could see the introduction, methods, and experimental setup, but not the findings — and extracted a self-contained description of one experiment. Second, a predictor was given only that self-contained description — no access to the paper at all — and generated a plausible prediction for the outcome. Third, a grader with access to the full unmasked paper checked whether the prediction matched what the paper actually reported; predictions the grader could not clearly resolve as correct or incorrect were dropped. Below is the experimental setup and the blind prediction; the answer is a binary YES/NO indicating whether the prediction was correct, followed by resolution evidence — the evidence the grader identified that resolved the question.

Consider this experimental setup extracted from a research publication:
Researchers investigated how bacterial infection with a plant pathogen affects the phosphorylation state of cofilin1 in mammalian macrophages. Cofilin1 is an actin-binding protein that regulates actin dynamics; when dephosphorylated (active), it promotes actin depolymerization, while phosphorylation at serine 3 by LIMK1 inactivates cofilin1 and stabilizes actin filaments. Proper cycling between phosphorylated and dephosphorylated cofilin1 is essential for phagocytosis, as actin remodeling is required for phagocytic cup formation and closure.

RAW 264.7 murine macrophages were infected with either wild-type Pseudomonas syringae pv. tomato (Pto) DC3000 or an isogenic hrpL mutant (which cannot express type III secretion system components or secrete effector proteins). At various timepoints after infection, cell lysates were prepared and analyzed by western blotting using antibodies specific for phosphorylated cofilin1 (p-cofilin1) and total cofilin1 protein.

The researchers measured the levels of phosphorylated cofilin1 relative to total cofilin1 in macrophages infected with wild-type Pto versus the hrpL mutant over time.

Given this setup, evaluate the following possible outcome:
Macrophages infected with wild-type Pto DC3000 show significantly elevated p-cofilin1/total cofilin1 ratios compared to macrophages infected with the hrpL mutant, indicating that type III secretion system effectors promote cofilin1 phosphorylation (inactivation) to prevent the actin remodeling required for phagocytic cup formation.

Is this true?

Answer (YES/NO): YES